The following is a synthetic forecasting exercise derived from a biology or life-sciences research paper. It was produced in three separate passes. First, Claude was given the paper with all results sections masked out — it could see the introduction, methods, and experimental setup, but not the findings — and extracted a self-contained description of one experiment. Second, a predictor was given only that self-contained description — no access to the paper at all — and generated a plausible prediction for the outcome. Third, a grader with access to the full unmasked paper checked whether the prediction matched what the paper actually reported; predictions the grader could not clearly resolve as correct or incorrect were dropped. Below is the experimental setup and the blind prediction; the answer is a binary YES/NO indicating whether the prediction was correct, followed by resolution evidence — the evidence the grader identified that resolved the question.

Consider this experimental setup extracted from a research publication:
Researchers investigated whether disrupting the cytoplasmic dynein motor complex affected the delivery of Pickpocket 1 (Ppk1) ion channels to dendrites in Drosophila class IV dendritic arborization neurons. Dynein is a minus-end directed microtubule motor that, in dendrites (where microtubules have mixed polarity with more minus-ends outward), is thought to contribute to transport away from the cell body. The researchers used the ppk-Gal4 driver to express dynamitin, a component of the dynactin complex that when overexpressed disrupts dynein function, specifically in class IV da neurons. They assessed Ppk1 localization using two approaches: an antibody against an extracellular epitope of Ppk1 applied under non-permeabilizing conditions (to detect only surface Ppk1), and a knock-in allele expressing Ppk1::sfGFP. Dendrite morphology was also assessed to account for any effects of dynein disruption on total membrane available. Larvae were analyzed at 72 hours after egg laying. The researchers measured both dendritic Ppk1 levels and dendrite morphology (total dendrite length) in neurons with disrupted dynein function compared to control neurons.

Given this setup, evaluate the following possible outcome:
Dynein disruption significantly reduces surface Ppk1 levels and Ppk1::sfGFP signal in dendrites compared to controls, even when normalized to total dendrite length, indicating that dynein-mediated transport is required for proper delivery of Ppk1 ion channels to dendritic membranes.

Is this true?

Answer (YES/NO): NO